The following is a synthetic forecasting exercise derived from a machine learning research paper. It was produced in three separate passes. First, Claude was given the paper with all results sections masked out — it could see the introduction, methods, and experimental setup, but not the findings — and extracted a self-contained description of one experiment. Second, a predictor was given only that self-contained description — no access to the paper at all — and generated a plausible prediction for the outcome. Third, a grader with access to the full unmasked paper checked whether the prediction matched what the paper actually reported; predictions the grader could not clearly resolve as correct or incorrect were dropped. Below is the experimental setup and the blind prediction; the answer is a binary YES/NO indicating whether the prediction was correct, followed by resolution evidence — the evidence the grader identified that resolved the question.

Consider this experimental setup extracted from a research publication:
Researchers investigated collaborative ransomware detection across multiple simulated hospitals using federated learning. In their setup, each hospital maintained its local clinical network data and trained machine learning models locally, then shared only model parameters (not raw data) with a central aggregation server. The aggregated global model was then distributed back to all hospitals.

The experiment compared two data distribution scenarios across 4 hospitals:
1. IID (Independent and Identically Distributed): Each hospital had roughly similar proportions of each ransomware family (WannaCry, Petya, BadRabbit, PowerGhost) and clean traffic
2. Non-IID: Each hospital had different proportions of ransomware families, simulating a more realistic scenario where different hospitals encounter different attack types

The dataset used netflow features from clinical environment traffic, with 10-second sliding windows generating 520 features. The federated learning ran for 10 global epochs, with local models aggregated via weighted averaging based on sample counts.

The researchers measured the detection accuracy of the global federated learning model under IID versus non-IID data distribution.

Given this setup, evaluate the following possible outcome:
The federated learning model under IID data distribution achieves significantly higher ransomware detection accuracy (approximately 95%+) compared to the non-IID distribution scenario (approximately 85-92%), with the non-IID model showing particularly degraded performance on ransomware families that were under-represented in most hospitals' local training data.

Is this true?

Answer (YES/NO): NO